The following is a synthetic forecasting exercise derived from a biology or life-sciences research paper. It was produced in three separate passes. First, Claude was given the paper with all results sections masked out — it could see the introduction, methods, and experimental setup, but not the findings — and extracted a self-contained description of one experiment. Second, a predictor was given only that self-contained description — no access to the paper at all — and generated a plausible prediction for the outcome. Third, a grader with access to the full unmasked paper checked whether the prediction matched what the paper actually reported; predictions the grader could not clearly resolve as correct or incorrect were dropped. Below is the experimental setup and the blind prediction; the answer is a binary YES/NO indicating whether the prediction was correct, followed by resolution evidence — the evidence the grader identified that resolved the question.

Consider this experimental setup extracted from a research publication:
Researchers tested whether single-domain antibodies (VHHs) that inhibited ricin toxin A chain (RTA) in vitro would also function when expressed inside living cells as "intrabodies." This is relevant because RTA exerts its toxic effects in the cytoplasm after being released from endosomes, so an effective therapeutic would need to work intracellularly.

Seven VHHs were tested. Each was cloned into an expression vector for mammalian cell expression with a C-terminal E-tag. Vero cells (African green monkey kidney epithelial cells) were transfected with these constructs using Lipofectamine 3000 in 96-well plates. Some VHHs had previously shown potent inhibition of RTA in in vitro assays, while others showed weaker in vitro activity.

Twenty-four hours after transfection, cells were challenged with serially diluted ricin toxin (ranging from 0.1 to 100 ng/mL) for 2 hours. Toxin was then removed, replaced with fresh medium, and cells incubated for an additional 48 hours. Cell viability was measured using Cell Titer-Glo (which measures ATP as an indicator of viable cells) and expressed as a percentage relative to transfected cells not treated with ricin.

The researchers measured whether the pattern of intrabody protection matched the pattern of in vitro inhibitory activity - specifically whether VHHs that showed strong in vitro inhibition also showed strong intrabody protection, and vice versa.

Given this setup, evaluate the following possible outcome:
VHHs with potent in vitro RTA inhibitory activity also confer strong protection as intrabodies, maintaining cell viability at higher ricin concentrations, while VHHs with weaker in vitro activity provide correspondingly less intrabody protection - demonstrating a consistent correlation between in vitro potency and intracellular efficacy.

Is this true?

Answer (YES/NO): YES